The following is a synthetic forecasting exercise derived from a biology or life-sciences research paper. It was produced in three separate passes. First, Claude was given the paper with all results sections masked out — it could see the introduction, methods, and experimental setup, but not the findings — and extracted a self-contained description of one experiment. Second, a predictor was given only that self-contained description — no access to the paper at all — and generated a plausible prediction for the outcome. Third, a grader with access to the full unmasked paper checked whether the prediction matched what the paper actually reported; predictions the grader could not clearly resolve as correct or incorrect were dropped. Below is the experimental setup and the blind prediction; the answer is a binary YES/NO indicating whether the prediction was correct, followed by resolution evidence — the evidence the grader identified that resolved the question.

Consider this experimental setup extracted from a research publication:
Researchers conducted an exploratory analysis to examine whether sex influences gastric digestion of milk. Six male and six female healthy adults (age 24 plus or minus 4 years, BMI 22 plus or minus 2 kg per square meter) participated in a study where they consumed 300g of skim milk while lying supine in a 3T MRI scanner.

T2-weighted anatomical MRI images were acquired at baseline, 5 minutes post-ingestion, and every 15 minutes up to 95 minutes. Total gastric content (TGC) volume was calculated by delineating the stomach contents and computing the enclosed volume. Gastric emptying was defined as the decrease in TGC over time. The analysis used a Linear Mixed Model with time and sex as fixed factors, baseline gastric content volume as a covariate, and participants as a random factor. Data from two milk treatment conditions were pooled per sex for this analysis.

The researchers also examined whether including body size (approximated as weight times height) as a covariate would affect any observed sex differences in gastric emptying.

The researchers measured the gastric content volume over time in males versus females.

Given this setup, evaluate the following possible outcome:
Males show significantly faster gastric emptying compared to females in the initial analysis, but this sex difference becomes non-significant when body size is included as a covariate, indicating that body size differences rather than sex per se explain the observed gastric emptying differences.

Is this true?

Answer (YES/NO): YES